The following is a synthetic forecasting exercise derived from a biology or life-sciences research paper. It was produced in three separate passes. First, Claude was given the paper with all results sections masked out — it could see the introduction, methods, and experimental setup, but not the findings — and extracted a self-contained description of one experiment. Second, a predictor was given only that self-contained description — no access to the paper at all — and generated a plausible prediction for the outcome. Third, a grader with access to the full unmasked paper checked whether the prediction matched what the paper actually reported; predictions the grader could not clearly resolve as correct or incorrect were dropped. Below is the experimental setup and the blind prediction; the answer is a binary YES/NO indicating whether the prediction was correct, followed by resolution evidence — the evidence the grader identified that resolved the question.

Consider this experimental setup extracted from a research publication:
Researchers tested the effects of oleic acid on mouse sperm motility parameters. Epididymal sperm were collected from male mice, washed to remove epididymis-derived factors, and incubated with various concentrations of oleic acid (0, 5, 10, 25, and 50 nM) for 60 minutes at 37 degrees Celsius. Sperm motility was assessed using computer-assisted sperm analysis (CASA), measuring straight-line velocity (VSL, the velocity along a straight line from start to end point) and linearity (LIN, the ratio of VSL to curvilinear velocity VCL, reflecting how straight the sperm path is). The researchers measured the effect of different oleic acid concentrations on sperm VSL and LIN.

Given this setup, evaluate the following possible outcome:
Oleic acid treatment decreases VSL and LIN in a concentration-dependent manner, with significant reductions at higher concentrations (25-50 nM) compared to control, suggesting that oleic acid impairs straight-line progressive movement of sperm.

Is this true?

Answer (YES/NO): NO